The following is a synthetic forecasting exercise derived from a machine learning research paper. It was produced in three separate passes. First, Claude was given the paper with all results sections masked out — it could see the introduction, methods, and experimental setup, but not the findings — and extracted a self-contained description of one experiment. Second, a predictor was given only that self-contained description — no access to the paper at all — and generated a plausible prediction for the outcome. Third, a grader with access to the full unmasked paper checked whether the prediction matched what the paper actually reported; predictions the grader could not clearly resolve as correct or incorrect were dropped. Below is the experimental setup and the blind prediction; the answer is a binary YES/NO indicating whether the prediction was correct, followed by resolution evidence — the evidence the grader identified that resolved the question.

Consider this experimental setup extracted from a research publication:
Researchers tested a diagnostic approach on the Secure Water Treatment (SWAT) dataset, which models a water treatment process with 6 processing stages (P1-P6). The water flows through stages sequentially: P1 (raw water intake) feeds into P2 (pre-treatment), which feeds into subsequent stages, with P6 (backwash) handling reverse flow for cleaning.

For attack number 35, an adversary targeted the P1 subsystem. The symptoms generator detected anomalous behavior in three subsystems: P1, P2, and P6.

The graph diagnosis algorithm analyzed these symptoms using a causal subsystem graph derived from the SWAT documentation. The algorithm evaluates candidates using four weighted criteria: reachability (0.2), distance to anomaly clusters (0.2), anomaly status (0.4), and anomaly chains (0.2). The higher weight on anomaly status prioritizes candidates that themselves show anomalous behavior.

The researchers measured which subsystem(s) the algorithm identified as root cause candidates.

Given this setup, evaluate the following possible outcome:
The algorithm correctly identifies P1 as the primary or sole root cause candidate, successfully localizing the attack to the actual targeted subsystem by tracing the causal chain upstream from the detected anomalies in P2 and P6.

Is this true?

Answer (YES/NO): YES